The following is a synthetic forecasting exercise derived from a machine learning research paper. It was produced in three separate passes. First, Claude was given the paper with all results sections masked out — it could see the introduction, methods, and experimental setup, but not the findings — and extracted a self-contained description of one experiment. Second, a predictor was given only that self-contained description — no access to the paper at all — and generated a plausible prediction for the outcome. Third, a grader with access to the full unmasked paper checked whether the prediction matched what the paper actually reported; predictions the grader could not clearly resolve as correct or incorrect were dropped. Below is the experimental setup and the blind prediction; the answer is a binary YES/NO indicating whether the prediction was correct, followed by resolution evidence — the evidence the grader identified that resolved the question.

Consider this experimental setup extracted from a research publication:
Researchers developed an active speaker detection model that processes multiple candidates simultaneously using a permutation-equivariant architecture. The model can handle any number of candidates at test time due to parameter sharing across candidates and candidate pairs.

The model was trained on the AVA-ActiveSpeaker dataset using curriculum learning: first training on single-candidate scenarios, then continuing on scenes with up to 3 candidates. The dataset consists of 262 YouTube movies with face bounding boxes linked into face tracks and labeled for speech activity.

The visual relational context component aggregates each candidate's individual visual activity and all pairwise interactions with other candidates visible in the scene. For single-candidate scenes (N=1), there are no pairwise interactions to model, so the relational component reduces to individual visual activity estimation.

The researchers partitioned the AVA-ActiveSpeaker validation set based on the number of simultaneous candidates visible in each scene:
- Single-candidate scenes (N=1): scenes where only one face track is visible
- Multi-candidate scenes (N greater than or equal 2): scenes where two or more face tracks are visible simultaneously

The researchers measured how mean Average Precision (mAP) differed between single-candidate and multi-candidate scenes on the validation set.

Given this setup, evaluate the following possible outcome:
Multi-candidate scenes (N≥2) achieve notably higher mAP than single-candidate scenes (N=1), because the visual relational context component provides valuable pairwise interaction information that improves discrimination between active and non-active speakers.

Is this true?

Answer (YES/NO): NO